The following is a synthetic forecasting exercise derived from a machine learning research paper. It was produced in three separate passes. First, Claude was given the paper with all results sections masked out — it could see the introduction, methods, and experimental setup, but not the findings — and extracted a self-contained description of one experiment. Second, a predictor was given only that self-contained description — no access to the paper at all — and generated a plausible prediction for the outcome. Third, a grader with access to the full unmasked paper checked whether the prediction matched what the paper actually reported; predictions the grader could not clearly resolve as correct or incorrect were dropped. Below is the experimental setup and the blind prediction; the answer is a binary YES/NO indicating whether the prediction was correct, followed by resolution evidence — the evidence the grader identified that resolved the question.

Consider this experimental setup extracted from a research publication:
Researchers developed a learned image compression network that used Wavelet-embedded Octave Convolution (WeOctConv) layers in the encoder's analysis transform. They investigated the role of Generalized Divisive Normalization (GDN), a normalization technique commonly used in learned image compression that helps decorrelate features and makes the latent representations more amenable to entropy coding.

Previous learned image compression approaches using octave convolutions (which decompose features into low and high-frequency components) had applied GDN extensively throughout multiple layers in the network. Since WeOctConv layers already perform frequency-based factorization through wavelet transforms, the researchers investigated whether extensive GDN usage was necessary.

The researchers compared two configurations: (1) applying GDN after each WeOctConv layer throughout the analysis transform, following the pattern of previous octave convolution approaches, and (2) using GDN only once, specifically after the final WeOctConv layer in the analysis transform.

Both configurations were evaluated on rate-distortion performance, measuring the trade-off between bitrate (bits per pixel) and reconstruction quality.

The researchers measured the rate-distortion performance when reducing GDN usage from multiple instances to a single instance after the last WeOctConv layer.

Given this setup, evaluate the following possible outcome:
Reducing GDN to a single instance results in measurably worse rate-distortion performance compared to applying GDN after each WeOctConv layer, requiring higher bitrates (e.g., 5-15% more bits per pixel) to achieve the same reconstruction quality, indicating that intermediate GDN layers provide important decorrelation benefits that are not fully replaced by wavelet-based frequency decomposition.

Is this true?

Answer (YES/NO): NO